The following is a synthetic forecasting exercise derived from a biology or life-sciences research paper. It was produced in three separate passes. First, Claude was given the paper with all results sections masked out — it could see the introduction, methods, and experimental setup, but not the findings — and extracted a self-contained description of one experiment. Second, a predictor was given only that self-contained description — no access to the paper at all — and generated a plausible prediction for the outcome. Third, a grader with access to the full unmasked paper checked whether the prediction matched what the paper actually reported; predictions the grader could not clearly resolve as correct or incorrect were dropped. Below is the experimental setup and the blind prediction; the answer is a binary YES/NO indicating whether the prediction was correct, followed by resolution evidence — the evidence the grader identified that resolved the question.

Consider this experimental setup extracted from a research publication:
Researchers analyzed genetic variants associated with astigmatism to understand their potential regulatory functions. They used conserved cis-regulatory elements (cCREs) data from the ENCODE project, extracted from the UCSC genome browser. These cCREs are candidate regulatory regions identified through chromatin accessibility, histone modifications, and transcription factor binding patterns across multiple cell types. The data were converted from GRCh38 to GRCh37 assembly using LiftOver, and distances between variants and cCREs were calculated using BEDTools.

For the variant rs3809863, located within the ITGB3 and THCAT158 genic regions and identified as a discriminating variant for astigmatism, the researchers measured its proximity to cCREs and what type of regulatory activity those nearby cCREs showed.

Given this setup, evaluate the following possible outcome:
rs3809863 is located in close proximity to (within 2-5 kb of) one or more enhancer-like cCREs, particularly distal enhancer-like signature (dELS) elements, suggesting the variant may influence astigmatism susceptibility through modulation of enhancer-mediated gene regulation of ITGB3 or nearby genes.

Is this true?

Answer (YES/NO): NO